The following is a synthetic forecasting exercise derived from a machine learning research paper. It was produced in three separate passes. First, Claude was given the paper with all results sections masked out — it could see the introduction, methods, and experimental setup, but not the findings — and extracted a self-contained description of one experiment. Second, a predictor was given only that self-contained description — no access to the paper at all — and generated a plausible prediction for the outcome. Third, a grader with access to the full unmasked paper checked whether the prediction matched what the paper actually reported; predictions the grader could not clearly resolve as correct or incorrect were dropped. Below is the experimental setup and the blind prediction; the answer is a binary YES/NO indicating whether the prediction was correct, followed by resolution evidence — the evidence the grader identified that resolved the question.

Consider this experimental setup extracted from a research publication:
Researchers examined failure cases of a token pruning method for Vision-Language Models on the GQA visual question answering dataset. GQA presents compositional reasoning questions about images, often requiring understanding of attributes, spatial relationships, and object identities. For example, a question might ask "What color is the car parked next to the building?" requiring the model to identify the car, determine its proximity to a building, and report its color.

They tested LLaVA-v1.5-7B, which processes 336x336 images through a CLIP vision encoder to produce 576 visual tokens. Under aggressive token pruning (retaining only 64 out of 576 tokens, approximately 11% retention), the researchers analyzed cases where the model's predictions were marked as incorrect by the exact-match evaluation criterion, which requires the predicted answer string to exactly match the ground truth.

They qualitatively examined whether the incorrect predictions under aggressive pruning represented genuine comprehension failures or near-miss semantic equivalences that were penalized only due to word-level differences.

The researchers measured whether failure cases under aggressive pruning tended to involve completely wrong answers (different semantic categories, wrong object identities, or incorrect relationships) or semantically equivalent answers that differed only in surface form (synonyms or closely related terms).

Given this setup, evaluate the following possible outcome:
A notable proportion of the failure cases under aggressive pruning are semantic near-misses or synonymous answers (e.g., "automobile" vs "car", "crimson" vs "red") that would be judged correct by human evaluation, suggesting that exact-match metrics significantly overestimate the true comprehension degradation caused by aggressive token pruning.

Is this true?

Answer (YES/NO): YES